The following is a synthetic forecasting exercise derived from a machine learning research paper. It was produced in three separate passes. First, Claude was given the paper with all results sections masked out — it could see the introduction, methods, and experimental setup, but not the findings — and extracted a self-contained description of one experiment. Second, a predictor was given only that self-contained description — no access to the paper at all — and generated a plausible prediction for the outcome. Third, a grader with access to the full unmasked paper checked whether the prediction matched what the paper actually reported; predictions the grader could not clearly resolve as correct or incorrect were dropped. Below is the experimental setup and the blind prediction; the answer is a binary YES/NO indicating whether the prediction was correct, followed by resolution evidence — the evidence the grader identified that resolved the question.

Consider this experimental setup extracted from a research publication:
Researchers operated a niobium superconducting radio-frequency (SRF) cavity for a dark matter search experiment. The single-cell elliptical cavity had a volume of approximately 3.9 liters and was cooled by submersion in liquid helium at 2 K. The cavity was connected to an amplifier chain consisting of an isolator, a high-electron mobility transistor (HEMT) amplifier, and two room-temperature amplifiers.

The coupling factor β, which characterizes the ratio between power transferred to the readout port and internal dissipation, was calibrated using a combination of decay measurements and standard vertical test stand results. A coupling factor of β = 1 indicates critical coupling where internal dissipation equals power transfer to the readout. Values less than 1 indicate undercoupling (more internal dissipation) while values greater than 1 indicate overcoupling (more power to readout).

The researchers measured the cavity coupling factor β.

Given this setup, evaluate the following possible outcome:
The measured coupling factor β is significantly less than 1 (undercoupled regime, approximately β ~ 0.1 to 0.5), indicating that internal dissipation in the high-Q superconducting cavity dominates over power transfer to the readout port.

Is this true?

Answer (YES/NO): NO